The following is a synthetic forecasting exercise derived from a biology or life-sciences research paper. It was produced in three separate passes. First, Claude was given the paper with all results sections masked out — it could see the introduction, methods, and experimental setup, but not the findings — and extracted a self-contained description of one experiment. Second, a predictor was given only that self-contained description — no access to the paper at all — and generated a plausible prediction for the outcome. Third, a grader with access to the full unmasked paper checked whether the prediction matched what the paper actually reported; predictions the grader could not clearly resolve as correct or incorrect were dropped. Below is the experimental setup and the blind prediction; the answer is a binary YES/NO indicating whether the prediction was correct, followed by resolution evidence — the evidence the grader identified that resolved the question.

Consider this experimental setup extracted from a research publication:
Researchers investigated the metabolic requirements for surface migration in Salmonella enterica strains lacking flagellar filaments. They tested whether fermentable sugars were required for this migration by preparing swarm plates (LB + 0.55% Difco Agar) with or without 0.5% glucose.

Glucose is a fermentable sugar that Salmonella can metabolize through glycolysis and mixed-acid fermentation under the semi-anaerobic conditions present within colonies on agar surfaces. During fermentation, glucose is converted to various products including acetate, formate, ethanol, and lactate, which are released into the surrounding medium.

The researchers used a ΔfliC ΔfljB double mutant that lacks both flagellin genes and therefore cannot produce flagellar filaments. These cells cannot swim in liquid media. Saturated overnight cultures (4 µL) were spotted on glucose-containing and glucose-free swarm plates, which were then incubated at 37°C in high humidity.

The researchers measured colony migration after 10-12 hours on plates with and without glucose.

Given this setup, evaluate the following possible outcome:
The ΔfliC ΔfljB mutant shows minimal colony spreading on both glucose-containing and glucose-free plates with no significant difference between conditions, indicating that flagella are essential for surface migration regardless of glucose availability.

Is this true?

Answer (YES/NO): NO